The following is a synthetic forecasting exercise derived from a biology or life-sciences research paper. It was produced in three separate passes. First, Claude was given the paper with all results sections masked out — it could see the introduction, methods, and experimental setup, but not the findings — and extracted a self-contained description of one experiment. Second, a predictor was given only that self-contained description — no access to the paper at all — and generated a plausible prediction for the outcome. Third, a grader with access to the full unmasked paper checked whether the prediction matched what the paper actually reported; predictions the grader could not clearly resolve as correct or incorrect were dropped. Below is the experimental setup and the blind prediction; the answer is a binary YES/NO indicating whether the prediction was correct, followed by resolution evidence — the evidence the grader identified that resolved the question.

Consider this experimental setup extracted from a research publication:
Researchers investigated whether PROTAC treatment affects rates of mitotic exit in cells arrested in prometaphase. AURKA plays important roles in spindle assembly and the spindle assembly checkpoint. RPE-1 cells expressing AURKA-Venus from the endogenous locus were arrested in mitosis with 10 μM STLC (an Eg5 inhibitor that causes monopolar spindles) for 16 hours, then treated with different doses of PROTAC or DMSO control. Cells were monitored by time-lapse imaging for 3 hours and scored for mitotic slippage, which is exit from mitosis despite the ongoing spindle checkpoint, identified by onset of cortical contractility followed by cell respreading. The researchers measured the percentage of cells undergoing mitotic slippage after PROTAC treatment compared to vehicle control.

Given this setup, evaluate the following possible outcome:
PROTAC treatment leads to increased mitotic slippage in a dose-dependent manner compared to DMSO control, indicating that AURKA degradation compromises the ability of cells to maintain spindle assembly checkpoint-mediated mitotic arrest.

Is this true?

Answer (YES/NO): NO